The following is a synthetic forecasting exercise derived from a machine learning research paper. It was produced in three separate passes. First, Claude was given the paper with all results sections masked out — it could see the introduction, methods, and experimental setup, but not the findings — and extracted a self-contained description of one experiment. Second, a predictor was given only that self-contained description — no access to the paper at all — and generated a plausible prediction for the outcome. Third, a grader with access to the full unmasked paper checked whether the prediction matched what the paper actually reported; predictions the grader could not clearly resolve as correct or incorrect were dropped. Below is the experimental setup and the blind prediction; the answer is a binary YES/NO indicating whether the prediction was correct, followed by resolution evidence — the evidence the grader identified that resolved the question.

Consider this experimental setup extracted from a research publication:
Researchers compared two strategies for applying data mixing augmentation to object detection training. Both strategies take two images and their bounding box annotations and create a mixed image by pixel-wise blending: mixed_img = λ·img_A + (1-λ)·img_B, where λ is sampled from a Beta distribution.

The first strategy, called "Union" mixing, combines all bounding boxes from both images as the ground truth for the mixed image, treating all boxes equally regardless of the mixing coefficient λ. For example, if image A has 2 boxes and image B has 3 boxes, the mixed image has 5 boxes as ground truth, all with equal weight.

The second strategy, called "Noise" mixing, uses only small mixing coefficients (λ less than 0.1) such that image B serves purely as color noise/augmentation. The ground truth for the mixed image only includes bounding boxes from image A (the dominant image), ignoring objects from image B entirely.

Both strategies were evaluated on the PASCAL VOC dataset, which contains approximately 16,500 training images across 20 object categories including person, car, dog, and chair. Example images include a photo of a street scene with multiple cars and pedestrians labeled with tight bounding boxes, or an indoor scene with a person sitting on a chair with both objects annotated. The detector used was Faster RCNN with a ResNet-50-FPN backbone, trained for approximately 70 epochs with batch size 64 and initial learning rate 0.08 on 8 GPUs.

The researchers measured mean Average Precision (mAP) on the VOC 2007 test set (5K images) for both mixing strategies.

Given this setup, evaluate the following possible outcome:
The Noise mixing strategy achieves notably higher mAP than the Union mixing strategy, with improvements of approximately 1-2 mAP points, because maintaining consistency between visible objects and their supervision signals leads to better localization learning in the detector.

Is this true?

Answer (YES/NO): NO